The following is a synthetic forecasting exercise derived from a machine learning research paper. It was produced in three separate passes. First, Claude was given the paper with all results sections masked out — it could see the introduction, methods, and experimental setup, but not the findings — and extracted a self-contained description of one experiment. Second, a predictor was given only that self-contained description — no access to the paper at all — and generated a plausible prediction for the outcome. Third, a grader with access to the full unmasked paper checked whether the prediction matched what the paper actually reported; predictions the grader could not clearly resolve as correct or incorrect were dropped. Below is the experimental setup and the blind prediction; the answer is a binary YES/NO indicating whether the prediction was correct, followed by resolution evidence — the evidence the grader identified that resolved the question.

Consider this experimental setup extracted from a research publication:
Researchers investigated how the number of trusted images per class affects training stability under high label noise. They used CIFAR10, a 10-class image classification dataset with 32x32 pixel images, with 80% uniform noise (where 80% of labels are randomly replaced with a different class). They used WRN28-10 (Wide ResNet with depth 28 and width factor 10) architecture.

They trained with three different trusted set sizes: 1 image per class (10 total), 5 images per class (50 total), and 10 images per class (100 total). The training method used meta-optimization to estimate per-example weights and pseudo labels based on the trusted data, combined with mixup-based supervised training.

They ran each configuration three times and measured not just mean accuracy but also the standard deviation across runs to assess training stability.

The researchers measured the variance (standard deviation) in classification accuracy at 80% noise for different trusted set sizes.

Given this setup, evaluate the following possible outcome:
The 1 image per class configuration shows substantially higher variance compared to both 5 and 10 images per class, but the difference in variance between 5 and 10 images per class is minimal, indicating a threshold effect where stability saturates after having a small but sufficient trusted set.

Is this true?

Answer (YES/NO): NO